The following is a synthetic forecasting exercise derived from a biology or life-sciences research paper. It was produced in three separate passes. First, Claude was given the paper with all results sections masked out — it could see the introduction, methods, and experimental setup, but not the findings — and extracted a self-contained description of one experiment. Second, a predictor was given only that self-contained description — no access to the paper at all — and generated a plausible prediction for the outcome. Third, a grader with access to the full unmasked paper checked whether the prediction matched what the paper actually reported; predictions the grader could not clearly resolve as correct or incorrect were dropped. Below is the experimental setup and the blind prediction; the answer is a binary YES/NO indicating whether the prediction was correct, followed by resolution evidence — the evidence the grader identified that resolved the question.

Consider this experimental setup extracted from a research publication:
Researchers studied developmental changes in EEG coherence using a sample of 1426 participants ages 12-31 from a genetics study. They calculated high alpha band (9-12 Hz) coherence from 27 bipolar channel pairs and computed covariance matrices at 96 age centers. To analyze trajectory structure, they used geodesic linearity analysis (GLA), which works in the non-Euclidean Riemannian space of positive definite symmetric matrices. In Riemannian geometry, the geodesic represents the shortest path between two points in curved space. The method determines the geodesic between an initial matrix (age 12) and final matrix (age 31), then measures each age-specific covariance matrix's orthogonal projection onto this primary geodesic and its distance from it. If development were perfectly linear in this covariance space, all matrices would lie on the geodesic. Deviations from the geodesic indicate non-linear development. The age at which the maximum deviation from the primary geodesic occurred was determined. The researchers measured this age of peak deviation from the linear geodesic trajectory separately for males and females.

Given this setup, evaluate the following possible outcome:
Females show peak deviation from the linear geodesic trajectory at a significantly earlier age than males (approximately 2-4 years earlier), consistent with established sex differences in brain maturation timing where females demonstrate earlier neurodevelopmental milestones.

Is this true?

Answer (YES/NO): NO